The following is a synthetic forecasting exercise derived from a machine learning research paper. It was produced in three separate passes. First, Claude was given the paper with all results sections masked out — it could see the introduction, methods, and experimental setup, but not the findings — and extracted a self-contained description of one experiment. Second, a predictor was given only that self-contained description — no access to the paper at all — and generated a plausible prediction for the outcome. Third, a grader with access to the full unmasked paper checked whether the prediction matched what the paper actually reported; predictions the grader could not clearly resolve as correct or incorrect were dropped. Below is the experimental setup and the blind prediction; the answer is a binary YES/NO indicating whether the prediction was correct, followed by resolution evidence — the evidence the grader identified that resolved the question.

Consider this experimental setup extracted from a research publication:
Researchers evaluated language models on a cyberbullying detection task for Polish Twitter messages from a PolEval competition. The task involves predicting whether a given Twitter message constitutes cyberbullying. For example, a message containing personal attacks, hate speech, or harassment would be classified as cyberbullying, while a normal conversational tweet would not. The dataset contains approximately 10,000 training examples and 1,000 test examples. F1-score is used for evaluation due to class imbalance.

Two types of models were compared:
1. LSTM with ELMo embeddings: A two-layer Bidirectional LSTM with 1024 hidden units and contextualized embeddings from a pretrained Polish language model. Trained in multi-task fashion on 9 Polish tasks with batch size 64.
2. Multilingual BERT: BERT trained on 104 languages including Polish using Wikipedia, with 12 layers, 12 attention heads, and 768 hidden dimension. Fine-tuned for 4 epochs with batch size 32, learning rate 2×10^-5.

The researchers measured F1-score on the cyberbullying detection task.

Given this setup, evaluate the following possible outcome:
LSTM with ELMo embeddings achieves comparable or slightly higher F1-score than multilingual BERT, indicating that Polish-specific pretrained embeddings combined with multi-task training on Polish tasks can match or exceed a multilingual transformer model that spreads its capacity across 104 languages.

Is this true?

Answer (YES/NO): NO